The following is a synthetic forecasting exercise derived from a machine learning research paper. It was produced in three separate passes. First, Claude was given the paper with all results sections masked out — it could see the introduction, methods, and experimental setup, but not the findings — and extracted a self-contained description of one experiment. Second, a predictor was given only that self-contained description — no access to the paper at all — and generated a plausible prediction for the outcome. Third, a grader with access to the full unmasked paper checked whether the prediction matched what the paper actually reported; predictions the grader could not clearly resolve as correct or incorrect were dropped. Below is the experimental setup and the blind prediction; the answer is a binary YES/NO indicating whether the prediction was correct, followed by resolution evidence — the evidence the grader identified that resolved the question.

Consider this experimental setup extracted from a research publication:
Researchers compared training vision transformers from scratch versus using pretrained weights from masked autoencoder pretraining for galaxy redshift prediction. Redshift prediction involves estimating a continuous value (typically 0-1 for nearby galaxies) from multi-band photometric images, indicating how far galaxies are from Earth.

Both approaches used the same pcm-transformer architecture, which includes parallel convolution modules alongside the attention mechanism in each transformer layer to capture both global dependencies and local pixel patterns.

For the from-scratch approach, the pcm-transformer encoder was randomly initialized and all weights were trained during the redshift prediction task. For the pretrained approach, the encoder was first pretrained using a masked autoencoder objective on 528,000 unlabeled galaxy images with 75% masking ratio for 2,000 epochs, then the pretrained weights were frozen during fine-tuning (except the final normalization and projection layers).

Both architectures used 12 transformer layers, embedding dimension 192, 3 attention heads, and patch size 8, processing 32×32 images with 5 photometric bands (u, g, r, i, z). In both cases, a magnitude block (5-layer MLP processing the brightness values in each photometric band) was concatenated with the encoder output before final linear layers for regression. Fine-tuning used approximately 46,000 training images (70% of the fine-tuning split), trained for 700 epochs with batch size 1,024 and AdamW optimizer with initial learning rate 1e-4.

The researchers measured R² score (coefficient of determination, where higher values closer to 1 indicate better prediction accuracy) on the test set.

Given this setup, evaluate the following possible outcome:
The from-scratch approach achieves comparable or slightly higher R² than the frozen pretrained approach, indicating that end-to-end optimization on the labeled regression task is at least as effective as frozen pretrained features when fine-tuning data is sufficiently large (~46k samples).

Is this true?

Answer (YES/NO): YES